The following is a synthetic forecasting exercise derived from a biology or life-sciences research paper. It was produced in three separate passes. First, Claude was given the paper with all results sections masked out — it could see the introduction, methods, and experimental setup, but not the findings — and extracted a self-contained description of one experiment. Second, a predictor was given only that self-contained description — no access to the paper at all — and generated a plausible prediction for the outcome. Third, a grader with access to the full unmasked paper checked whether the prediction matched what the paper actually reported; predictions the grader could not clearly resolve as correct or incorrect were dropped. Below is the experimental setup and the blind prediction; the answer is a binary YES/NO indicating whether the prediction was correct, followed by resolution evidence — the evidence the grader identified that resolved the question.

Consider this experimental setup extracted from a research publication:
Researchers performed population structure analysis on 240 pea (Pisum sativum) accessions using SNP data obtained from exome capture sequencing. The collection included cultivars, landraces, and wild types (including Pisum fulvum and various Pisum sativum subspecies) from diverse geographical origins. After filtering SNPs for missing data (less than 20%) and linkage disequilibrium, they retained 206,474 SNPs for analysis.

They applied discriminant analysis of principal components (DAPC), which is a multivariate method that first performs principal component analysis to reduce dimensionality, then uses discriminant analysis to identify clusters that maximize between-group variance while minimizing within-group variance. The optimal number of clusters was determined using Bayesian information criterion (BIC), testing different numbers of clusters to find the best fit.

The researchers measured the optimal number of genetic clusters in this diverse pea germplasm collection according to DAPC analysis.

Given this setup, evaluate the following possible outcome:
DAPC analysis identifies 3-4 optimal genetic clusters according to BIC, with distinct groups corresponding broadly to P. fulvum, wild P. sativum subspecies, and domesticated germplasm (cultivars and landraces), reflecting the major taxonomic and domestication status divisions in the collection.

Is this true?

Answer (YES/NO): NO